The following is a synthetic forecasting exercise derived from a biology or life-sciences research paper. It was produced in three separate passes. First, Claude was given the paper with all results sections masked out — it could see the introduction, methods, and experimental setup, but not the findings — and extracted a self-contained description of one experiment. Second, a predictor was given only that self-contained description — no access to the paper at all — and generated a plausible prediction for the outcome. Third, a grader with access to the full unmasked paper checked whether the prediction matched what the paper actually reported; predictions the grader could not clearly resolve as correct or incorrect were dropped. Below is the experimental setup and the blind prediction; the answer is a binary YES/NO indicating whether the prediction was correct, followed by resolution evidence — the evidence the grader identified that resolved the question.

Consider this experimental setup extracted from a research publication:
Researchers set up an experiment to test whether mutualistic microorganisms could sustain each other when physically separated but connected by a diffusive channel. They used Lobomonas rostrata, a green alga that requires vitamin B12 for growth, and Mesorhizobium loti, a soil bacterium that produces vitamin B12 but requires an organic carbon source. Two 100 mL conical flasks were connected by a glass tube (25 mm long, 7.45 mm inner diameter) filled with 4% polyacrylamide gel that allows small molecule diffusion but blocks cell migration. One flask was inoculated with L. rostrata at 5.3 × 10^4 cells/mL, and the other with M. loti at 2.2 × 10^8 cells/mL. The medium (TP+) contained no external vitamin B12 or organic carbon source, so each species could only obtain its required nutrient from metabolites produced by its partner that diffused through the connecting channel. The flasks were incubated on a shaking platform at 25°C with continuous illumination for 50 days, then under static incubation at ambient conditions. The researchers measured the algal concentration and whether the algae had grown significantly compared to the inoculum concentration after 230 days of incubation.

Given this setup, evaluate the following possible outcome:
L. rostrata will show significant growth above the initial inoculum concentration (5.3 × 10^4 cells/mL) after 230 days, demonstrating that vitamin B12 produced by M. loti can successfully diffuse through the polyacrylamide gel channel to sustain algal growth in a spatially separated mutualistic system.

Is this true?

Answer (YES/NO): YES